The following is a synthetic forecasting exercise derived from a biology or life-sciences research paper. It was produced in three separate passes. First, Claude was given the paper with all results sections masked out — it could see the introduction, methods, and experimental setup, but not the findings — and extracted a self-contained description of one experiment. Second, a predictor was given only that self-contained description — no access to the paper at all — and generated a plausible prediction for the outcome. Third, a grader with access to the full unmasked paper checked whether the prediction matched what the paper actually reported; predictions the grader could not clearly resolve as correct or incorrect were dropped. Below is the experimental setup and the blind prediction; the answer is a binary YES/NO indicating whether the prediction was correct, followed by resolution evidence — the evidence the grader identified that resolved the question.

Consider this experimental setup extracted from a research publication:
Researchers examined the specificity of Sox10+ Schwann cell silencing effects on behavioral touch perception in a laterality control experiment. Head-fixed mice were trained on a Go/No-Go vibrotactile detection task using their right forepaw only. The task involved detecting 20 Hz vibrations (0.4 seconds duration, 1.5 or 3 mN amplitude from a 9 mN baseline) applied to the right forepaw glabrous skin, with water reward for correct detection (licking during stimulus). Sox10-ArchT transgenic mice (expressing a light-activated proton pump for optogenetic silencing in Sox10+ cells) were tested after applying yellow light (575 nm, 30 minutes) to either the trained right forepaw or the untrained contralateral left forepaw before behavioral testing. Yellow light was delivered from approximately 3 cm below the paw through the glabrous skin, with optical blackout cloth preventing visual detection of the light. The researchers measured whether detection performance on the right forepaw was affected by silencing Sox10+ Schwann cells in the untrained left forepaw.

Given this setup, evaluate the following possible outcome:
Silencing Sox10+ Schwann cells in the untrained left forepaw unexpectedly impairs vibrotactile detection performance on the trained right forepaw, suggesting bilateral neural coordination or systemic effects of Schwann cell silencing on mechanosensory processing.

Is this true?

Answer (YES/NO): NO